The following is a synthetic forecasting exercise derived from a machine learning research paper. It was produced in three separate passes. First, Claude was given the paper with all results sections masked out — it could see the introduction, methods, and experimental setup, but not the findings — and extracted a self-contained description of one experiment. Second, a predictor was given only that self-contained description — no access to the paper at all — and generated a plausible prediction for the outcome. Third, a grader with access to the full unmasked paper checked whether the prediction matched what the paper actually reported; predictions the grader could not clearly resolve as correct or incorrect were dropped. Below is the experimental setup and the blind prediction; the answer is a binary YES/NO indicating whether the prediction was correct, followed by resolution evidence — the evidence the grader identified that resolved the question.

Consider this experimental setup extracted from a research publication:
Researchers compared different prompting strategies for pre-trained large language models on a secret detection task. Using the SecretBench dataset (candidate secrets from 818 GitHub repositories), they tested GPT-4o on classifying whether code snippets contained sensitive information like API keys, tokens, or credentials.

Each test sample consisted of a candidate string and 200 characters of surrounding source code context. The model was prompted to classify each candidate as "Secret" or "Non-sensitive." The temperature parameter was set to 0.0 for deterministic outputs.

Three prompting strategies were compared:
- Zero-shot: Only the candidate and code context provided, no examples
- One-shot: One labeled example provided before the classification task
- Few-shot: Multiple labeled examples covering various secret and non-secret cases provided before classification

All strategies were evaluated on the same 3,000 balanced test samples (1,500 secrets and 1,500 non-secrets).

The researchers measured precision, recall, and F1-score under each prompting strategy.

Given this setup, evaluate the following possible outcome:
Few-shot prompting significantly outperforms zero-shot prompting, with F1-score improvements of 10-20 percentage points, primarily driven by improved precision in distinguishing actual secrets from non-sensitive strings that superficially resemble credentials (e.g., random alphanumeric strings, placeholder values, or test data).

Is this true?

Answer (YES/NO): NO